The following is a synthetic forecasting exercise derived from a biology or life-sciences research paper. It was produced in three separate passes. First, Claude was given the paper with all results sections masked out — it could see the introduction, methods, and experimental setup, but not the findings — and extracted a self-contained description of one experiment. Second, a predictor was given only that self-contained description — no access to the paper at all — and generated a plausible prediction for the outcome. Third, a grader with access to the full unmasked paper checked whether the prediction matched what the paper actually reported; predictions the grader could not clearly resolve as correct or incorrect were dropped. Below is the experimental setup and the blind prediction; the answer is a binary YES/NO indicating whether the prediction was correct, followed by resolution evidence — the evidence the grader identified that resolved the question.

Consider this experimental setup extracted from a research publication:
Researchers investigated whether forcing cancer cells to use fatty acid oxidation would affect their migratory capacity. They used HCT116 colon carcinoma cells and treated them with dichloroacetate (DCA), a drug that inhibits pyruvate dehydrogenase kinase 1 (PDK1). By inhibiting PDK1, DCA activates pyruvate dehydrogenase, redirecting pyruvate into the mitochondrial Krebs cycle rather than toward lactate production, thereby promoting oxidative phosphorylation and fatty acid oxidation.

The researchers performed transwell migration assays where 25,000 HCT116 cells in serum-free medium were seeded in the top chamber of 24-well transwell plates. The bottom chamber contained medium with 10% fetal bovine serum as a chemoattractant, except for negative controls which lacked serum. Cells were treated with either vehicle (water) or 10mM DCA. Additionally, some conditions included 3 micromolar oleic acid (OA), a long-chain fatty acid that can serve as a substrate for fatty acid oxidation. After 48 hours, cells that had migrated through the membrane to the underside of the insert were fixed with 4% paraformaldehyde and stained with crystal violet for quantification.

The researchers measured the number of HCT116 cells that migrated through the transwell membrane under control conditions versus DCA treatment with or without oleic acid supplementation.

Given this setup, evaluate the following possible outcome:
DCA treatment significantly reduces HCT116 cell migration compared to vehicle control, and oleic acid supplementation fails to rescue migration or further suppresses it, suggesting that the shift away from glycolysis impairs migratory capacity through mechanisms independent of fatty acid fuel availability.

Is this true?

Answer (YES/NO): NO